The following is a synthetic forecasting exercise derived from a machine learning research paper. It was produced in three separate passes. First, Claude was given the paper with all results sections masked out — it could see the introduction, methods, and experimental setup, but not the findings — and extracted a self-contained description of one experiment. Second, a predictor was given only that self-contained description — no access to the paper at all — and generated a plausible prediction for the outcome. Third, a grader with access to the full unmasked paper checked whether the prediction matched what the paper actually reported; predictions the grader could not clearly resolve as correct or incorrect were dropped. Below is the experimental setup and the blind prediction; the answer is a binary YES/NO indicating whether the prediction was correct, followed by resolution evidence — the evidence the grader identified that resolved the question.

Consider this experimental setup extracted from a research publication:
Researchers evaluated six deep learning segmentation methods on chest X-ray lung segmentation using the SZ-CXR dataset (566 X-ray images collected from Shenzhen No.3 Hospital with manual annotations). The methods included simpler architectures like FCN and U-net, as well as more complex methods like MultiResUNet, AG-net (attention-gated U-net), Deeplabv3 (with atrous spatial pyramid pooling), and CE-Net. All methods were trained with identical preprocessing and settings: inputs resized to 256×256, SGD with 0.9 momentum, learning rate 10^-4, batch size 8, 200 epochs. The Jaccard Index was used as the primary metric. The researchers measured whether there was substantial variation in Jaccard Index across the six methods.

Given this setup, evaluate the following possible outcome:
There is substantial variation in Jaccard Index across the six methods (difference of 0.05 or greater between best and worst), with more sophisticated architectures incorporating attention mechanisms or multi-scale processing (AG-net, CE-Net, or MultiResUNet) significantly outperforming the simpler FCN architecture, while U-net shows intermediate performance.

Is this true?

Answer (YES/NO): NO